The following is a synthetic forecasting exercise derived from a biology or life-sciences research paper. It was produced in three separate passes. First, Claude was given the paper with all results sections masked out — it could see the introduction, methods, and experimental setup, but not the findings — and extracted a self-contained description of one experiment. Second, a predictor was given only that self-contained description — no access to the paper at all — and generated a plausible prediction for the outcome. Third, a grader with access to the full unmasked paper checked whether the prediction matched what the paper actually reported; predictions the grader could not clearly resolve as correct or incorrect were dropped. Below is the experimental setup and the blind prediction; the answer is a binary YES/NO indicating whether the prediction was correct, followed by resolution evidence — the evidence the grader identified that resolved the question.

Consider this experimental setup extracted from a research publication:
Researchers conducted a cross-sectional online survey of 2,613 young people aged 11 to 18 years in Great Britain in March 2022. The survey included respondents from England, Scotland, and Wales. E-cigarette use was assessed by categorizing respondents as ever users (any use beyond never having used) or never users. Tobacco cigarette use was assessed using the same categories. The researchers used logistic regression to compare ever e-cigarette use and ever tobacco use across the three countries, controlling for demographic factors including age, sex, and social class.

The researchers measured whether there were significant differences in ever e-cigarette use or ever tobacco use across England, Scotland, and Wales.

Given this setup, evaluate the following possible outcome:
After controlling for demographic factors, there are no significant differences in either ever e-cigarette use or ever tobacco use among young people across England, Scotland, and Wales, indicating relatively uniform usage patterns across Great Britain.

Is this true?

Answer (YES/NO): YES